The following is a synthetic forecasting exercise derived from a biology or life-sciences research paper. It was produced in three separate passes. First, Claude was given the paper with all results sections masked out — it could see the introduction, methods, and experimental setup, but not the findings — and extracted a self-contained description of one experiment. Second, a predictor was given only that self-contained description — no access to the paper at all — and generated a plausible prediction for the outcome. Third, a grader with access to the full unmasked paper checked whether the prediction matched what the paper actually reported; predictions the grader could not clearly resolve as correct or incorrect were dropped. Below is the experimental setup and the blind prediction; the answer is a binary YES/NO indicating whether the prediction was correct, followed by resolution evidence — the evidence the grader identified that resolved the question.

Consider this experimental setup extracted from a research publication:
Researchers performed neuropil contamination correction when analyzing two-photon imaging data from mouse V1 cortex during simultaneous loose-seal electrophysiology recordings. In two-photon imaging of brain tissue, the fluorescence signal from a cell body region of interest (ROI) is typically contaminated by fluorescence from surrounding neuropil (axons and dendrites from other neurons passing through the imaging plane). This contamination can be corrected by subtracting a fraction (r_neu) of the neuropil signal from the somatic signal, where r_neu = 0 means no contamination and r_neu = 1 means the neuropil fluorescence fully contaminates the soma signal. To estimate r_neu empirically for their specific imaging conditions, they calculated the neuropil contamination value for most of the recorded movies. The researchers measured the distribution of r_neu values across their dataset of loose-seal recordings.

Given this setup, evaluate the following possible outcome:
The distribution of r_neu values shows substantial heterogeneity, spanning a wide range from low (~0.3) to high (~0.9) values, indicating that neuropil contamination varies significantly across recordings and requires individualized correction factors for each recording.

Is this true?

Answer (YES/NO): NO